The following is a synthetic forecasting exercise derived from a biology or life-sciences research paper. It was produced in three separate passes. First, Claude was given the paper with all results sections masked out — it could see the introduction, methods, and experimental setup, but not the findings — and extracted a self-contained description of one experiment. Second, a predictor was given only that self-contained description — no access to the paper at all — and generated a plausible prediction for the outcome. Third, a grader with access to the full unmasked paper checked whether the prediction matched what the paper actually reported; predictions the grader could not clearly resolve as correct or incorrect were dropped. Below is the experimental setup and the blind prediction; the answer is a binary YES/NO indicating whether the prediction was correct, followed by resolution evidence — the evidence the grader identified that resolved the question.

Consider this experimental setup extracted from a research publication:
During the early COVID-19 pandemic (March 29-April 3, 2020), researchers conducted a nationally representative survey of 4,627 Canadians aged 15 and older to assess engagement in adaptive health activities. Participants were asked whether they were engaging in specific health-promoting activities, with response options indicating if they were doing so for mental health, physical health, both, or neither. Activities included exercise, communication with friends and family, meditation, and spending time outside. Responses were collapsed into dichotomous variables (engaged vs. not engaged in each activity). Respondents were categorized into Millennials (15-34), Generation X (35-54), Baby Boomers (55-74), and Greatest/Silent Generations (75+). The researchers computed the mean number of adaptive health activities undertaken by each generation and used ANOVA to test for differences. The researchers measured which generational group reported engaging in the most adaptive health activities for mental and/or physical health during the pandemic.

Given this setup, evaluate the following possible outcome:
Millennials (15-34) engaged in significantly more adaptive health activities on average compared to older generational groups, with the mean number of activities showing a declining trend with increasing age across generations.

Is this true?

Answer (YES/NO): NO